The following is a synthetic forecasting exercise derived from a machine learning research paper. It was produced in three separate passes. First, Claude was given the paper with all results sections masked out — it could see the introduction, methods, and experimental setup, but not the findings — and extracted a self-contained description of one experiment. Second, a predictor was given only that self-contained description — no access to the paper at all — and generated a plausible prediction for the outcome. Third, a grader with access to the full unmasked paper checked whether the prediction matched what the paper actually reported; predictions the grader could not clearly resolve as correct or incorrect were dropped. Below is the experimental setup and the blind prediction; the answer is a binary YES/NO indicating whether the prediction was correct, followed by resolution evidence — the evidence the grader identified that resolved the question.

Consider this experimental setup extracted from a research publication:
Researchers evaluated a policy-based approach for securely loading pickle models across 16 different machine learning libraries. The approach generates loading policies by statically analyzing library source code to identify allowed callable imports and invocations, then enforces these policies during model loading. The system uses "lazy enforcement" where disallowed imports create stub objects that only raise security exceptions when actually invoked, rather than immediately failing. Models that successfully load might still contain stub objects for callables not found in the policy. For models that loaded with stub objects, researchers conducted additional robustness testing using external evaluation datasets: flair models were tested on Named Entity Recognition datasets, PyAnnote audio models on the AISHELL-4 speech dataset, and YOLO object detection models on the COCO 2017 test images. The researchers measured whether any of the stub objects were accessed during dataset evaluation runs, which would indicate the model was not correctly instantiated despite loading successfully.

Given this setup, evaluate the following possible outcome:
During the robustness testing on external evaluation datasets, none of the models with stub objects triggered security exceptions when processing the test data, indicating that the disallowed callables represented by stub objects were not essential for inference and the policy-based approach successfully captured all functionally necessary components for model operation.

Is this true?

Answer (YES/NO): YES